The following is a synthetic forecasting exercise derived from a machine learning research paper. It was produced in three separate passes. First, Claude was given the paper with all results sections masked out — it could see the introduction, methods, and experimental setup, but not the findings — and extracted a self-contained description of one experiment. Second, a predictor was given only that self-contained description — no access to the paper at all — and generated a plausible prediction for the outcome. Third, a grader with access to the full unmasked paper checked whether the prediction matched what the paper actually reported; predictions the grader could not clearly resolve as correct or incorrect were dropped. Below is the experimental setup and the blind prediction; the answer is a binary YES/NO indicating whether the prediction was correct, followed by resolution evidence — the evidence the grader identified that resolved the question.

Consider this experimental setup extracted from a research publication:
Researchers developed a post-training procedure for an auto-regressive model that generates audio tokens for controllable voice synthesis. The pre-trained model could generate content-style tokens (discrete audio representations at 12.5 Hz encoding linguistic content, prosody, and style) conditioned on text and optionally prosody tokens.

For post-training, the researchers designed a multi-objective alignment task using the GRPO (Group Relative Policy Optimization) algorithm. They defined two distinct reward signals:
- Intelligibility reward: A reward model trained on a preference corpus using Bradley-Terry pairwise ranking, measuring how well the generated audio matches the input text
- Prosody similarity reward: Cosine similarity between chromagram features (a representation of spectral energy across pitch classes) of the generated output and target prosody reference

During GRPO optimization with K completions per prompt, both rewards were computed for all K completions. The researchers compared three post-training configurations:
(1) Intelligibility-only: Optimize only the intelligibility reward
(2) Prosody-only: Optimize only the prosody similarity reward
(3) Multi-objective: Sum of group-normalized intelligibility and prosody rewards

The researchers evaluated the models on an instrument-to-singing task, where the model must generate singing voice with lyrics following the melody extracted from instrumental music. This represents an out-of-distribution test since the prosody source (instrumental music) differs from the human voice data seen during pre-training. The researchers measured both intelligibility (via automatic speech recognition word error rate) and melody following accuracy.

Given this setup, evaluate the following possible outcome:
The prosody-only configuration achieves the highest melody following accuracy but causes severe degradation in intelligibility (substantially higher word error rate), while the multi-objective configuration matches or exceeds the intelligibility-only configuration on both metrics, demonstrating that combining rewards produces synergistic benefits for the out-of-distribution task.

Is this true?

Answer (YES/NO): NO